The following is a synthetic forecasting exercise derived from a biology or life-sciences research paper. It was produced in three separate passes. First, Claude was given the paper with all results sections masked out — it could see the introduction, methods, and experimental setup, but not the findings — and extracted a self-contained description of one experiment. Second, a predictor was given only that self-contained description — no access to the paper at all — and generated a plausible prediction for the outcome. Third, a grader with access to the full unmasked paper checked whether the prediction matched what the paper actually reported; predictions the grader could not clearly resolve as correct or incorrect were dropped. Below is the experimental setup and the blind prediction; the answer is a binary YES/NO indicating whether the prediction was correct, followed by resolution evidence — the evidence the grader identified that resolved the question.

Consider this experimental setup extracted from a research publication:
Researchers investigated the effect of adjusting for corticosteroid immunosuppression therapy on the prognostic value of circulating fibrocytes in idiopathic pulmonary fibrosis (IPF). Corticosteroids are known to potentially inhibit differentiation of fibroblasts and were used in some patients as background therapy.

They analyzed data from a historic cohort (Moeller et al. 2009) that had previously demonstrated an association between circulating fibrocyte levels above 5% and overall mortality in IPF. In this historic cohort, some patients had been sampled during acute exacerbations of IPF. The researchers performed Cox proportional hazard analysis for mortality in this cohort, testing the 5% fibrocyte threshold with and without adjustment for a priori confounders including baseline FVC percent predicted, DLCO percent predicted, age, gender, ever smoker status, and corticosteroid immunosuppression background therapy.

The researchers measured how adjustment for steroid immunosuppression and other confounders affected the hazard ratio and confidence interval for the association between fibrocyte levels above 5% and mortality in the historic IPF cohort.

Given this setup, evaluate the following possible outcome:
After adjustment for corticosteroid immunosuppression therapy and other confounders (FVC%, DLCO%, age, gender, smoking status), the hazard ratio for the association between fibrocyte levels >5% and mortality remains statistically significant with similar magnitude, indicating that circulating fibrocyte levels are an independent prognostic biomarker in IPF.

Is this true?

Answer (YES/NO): NO